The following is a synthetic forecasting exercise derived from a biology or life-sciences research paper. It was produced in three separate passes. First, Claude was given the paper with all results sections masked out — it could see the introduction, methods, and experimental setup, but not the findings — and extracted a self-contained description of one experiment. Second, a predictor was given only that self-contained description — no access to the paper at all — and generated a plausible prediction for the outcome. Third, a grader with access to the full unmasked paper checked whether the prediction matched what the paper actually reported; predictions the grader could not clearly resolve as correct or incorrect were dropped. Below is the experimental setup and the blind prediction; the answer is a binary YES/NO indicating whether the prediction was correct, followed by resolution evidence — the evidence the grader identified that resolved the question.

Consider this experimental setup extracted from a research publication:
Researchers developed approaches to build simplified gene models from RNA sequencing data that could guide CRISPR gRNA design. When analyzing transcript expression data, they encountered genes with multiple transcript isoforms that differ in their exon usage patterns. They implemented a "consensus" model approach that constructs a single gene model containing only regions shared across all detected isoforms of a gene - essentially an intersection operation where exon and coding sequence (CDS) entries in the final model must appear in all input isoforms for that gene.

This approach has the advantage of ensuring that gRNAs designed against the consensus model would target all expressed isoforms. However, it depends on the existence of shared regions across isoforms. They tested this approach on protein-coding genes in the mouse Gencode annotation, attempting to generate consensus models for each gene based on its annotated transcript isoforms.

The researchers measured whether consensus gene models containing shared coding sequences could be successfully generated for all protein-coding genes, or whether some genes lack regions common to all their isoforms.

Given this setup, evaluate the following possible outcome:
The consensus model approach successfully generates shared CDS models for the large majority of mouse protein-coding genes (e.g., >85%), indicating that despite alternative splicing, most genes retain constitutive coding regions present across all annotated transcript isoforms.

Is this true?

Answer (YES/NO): YES